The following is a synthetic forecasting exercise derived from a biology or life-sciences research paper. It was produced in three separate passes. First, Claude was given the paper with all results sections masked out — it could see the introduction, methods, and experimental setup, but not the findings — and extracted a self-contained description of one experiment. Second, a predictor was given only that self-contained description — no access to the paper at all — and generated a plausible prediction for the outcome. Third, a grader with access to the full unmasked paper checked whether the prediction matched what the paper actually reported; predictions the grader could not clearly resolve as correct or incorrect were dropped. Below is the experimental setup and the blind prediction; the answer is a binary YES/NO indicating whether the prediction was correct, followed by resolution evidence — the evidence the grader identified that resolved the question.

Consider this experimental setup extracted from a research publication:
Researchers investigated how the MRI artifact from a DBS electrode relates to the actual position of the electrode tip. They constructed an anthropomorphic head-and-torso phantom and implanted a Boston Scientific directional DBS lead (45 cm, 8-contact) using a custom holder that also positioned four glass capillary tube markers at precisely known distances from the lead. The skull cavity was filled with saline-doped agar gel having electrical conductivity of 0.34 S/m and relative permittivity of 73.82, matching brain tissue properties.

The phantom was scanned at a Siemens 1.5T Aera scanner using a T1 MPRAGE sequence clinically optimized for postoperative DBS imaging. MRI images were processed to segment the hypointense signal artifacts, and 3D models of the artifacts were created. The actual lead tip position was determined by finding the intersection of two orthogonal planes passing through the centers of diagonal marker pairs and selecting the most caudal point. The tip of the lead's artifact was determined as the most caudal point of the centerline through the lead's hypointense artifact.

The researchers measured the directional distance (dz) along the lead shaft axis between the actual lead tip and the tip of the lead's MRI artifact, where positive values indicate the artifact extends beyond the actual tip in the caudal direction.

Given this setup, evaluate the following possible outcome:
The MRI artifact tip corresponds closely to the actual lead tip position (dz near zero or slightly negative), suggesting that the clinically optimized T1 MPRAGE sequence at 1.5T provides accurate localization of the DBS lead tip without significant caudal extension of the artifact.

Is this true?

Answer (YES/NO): NO